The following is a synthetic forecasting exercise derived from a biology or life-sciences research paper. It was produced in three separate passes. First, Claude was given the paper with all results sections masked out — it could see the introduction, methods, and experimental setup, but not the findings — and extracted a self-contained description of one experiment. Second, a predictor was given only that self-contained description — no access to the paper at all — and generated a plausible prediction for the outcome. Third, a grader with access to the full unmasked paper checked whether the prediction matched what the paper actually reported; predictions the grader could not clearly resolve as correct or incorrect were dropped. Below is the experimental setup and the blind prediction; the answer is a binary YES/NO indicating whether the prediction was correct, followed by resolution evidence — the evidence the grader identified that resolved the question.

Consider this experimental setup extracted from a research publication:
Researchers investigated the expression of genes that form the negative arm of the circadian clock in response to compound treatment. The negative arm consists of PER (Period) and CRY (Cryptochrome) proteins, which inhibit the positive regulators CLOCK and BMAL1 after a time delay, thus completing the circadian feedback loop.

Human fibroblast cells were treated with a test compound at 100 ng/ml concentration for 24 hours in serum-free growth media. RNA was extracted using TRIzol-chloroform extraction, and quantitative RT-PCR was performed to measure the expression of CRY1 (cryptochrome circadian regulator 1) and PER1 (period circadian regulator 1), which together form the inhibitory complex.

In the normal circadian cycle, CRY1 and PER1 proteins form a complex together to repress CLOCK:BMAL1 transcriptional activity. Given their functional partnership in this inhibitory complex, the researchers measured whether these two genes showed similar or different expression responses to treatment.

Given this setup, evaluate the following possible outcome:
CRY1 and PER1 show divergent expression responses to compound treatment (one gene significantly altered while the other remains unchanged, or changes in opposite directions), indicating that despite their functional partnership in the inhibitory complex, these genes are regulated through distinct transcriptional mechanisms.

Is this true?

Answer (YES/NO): YES